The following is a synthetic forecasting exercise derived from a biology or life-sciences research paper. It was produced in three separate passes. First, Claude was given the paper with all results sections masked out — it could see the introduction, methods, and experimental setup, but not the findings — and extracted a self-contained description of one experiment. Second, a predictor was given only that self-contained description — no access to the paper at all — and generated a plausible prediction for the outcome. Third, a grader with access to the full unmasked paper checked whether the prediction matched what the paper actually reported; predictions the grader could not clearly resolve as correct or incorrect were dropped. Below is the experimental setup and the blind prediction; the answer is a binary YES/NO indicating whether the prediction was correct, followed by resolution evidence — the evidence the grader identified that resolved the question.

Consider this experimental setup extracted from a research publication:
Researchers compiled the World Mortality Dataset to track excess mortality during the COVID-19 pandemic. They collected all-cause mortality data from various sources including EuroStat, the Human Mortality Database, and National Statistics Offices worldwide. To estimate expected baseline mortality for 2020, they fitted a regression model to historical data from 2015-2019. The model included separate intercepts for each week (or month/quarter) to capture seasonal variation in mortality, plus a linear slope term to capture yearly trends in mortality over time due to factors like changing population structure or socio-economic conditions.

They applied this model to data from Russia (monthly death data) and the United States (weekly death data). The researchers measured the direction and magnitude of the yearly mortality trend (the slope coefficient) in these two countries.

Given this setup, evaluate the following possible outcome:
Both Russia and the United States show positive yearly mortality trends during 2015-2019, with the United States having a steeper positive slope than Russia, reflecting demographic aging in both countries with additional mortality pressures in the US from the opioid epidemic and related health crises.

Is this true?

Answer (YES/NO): NO